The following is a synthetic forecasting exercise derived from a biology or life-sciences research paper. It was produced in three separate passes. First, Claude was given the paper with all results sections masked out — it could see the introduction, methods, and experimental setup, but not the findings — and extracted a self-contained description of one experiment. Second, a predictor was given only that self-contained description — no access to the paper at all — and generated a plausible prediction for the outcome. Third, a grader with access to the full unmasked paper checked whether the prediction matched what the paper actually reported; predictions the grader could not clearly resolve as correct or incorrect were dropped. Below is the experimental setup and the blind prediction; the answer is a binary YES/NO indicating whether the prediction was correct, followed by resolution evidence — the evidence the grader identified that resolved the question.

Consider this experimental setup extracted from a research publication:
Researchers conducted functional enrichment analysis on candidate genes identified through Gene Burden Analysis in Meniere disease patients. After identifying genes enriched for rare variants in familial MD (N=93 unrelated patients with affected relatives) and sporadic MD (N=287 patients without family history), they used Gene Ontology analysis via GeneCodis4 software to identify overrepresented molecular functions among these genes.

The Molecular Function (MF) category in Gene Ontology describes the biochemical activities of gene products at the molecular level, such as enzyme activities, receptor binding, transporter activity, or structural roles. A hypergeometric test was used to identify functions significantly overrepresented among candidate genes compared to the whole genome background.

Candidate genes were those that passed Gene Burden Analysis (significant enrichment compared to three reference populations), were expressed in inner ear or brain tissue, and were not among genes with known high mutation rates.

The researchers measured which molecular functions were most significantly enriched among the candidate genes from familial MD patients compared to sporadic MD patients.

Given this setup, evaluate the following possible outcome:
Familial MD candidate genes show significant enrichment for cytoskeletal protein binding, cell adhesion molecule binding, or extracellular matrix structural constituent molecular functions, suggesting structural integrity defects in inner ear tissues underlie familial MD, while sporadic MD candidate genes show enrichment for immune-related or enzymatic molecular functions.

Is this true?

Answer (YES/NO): NO